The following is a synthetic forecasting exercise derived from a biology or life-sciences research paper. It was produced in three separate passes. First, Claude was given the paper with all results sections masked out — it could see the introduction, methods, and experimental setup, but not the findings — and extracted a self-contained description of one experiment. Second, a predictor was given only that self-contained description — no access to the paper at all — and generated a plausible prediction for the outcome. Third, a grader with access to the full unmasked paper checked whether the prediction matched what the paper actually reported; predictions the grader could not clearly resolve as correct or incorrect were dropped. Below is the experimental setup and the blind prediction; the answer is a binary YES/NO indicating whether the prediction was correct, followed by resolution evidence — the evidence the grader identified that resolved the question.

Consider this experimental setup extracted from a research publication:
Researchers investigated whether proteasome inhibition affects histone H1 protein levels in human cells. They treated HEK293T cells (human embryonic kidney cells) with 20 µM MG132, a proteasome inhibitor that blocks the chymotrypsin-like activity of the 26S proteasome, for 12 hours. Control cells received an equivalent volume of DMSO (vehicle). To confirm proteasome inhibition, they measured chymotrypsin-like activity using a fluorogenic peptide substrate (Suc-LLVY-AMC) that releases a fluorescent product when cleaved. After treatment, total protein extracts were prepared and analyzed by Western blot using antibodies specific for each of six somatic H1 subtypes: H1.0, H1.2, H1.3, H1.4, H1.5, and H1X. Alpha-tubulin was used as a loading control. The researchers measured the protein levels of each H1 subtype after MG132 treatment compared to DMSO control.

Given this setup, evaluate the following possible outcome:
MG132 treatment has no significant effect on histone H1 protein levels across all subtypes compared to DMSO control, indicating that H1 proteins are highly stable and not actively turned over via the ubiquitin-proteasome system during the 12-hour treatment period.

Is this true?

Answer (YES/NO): NO